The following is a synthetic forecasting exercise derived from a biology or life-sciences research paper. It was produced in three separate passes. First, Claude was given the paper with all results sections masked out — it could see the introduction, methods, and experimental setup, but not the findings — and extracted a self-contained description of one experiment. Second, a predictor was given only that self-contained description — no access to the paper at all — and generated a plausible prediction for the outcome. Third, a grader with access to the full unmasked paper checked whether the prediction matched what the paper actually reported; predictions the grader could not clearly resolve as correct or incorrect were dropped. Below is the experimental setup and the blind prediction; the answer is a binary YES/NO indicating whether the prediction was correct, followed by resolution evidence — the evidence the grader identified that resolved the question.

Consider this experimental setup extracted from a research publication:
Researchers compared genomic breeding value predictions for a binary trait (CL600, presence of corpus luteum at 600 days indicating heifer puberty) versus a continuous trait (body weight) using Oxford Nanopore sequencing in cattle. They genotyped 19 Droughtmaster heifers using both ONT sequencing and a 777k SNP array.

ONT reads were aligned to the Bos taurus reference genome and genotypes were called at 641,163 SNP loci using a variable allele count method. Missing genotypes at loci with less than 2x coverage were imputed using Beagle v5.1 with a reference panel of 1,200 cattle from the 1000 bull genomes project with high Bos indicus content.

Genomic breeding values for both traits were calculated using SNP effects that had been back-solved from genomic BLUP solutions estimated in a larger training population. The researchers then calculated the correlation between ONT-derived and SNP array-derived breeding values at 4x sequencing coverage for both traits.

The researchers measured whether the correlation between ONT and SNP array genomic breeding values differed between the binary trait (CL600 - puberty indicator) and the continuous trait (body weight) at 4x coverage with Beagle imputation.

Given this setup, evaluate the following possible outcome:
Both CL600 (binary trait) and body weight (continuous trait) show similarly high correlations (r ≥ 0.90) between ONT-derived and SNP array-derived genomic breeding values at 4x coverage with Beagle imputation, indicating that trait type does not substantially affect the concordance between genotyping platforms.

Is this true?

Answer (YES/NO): YES